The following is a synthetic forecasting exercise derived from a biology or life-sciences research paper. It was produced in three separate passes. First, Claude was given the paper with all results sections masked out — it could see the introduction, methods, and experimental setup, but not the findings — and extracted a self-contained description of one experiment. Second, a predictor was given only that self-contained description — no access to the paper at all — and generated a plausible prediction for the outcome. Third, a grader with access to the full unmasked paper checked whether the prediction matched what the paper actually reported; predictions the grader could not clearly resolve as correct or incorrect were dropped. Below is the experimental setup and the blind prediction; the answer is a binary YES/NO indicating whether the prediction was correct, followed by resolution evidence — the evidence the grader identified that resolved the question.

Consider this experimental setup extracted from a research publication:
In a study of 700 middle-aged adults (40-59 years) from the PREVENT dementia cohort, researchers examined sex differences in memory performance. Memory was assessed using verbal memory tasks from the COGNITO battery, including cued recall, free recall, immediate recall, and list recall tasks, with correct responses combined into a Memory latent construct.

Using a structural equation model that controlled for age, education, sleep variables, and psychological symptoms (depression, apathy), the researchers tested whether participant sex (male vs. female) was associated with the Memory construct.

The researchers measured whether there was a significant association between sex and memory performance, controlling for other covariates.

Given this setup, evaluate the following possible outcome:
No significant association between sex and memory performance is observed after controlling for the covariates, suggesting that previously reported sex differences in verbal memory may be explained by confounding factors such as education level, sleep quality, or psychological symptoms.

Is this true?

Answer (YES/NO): NO